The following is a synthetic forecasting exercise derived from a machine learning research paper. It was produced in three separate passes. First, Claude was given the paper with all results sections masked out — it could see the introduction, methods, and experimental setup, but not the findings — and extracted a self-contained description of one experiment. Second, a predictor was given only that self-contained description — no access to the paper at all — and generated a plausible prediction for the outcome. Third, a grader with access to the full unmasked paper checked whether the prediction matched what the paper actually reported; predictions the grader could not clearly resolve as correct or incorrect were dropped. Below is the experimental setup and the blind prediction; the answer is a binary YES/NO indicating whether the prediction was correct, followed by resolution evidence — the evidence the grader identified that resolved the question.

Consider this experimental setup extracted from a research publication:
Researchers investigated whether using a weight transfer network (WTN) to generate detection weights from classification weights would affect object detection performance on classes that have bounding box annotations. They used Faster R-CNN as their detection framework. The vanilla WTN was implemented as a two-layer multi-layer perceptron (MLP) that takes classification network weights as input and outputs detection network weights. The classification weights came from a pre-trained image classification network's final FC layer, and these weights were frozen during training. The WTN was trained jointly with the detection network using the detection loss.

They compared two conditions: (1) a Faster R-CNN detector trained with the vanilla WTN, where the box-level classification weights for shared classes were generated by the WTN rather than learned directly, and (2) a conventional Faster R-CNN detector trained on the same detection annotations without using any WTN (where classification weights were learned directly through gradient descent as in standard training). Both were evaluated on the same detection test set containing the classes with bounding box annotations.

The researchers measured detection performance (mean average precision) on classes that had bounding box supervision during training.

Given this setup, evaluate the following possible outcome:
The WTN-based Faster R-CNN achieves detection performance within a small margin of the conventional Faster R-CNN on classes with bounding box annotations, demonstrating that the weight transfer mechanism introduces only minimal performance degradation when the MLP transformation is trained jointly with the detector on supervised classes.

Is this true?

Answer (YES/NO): NO